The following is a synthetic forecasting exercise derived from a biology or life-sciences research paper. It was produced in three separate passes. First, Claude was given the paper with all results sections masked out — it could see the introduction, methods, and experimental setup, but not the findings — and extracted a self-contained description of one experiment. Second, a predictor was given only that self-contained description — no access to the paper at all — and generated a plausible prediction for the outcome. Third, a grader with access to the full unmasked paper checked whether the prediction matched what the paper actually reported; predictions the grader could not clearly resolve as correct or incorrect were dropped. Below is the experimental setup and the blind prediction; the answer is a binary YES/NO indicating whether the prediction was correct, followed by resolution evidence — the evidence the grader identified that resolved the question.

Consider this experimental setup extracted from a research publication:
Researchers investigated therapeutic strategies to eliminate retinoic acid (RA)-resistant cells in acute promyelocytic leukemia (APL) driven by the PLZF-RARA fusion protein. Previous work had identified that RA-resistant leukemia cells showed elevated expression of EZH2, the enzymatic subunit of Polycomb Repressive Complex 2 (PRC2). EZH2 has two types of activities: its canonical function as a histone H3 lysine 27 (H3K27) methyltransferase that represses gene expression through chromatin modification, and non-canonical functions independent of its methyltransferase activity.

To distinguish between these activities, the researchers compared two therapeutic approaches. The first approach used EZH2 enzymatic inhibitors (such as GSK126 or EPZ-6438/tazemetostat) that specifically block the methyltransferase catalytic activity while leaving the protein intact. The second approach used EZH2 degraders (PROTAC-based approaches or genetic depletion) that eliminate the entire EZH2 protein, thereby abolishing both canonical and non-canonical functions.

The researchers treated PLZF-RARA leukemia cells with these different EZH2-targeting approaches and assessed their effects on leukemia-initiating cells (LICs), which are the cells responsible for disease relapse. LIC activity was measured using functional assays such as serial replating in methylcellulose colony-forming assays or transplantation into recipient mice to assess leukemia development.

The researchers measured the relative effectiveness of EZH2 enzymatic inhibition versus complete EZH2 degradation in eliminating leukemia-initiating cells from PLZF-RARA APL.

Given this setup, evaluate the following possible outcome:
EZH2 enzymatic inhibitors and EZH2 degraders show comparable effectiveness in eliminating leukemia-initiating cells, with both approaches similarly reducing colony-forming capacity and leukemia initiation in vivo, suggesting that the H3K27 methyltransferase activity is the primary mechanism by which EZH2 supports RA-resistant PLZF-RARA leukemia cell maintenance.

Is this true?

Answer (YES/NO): NO